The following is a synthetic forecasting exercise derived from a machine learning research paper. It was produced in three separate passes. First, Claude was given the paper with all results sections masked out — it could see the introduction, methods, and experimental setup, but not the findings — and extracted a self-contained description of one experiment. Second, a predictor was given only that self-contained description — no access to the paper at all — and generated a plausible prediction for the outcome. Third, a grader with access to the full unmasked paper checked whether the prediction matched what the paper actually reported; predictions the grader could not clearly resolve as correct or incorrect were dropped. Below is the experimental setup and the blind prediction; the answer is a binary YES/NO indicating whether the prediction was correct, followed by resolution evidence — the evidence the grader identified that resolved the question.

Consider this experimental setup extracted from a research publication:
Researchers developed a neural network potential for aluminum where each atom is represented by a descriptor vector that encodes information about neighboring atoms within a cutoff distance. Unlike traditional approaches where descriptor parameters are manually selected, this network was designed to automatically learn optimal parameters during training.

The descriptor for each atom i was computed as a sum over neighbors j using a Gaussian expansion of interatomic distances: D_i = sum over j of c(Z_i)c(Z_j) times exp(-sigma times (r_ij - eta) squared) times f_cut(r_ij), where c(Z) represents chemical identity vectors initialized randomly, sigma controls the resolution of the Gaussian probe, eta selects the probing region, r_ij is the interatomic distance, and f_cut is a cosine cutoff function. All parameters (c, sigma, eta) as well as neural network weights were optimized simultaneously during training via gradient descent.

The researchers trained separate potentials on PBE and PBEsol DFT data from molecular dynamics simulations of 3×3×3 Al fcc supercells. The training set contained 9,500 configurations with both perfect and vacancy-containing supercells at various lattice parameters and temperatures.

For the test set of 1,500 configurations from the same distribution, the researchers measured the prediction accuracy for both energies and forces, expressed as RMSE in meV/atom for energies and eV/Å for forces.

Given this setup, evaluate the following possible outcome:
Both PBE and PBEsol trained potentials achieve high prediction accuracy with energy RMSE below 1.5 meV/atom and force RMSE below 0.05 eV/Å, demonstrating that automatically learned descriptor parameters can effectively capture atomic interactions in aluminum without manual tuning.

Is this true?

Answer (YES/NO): YES